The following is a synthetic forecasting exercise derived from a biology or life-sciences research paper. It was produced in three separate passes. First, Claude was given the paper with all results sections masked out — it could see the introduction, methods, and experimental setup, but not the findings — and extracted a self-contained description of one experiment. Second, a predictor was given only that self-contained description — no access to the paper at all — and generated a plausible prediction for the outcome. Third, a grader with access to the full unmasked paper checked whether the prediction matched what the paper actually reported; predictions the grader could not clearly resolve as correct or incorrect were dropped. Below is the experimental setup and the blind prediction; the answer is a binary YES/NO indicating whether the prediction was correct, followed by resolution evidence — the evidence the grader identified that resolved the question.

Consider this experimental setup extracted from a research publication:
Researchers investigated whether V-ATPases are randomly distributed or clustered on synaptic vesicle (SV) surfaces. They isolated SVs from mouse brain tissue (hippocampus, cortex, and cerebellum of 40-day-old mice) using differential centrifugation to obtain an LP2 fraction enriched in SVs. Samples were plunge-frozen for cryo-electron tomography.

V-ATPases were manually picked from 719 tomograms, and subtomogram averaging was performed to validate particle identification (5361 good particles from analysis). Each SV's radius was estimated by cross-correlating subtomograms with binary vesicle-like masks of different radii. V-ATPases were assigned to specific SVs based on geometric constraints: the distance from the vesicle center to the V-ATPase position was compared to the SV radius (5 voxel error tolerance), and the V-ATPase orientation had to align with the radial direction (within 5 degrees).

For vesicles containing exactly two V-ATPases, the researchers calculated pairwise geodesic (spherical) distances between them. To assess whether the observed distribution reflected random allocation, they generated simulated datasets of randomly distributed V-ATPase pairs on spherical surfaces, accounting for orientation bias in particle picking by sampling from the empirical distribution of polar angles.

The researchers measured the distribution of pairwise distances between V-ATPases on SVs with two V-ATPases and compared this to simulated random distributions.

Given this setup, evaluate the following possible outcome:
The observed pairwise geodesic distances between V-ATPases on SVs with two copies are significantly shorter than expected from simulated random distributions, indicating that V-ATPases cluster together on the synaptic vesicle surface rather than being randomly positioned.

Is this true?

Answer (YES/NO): NO